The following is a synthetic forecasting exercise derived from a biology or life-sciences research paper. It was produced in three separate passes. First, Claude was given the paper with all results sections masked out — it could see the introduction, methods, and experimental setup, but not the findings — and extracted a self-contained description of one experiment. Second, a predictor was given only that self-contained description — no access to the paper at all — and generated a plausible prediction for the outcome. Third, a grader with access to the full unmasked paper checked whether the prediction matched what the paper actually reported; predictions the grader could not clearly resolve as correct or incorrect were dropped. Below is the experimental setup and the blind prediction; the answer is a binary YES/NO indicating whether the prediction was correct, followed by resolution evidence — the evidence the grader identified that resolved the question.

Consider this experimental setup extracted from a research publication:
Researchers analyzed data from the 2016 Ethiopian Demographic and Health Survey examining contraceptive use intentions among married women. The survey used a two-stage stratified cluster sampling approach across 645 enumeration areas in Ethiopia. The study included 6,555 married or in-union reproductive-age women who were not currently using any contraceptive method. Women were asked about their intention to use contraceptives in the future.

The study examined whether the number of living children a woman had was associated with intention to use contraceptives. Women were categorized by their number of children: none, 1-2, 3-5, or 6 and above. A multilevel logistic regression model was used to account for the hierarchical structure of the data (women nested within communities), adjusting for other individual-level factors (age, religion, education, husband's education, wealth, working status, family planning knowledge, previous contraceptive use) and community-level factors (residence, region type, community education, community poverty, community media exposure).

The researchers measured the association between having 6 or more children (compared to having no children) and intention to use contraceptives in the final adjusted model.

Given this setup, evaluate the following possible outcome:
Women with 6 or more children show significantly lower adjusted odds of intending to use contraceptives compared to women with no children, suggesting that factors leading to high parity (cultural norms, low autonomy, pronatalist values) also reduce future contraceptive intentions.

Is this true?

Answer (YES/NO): YES